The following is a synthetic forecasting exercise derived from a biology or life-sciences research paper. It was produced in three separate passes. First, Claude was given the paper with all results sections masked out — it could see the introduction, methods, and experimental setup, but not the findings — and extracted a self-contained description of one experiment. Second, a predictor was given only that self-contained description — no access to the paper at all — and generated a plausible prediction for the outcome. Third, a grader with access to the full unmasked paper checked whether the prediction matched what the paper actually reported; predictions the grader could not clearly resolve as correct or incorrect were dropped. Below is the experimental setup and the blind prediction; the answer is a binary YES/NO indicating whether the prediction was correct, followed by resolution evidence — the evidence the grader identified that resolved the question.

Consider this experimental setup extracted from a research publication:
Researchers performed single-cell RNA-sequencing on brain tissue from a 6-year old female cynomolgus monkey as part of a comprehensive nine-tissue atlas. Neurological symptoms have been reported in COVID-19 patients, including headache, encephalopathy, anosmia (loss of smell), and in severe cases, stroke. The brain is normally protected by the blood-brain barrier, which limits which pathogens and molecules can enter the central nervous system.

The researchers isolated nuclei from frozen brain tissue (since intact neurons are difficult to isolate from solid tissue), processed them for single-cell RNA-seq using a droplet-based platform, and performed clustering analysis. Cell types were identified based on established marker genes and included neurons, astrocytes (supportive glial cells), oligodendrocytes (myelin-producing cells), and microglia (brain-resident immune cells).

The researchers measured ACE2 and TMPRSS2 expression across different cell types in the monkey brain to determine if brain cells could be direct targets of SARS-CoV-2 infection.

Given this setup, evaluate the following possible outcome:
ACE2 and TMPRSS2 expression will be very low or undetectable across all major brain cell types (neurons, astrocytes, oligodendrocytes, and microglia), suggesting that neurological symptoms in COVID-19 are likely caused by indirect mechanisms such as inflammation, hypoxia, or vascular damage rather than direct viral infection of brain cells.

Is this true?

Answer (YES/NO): YES